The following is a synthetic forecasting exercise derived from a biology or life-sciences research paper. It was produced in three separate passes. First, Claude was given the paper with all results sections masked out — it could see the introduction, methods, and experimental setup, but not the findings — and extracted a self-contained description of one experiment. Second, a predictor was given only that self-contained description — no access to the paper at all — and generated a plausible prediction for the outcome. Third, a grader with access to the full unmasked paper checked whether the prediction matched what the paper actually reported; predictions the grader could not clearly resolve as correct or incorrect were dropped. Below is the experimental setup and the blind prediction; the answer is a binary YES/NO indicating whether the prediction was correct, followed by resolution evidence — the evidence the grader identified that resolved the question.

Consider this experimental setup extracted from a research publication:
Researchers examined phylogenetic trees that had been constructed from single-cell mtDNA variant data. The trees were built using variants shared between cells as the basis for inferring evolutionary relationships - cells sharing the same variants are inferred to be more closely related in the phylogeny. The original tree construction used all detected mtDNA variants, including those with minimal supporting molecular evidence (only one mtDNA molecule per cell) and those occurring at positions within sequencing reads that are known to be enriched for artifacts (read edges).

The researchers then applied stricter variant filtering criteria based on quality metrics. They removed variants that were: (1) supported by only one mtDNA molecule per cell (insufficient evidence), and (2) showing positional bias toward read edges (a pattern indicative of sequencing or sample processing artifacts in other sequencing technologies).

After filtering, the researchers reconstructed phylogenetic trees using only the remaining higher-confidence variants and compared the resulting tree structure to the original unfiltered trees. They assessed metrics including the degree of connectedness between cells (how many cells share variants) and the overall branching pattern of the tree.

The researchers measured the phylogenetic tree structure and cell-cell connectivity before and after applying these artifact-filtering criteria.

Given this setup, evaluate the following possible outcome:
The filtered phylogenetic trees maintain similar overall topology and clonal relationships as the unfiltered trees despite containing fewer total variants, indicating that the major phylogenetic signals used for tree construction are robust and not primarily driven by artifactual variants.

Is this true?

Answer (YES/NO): NO